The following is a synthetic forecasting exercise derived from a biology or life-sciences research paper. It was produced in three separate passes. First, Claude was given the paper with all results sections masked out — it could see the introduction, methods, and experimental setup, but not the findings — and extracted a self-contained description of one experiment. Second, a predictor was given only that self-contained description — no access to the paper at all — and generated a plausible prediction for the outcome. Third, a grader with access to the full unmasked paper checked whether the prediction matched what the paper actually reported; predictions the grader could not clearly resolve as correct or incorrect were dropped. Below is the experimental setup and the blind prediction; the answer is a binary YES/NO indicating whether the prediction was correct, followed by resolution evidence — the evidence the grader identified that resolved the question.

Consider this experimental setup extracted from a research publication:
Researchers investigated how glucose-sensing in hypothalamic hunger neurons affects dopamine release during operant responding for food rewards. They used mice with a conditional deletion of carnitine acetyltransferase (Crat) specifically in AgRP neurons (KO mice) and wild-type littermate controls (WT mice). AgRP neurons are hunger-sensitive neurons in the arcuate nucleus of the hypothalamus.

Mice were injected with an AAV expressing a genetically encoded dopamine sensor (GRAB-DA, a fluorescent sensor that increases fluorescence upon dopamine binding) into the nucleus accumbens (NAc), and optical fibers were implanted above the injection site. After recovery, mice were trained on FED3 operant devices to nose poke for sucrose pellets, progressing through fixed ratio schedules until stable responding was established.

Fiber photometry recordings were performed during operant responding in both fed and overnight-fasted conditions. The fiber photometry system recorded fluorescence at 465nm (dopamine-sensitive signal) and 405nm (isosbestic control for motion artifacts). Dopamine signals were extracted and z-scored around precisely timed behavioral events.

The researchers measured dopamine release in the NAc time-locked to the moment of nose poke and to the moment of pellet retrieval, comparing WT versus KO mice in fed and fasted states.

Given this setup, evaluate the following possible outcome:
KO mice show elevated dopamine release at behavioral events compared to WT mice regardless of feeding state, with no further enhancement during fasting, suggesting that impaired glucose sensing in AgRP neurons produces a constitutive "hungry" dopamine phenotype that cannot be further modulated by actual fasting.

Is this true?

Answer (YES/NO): NO